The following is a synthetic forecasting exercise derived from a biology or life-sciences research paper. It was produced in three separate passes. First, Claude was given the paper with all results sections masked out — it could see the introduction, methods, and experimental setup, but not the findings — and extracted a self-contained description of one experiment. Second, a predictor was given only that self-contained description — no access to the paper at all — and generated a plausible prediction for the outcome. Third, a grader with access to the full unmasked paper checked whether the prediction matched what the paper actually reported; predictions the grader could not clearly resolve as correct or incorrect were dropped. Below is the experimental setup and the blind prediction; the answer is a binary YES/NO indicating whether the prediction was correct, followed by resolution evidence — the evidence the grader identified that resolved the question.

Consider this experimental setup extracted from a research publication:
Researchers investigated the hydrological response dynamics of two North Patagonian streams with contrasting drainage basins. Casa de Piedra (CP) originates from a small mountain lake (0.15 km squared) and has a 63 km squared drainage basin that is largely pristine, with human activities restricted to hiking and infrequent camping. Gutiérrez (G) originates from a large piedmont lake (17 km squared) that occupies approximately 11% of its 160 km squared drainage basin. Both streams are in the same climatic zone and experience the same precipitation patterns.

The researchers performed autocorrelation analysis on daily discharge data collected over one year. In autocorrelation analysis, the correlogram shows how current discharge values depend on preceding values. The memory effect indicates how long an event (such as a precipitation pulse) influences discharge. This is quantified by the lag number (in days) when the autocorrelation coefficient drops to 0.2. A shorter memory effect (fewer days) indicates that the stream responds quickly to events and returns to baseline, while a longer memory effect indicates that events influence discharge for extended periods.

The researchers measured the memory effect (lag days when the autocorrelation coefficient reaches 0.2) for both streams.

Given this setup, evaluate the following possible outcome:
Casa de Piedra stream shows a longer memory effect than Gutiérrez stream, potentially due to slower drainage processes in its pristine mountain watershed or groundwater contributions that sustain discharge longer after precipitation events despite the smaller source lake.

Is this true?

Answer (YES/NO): NO